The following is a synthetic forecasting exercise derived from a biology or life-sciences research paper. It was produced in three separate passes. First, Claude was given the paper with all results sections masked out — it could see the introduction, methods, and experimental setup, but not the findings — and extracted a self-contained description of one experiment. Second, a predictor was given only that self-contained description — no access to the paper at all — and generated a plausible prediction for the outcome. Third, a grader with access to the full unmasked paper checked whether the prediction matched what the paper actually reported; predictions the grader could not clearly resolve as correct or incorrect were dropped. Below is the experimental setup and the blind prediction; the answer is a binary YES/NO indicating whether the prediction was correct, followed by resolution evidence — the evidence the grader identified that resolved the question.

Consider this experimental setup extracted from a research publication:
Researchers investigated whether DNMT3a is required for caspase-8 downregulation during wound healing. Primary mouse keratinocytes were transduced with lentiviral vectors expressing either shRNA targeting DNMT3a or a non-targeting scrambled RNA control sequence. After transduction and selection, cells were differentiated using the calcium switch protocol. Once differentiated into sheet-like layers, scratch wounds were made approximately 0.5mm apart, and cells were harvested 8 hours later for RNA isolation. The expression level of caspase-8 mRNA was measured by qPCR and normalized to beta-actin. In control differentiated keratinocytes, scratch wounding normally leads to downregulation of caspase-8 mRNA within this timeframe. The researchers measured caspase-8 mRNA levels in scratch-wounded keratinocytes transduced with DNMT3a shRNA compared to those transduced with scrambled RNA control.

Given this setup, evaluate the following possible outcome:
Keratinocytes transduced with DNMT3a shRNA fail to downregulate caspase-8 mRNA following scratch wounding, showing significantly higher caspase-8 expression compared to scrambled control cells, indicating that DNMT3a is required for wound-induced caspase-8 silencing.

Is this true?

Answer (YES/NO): YES